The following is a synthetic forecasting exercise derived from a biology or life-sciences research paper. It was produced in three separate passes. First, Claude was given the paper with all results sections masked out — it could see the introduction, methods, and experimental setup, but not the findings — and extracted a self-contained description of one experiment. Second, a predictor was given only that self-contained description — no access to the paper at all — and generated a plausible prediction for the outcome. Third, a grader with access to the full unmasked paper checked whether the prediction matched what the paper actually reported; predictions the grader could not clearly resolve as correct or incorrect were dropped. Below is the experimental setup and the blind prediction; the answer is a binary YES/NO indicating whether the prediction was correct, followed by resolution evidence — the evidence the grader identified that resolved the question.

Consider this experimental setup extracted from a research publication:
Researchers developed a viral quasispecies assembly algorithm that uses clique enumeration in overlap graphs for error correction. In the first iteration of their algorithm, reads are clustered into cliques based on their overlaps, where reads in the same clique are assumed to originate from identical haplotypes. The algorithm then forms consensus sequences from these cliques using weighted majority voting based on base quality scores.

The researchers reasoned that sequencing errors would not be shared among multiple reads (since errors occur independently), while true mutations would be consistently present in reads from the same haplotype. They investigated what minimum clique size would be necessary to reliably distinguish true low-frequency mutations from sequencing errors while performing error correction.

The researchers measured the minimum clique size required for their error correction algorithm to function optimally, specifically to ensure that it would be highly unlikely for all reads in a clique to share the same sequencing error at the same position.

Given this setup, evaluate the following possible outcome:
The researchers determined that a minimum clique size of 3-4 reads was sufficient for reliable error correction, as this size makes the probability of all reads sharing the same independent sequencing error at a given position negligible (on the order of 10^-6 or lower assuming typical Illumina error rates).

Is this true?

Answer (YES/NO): NO